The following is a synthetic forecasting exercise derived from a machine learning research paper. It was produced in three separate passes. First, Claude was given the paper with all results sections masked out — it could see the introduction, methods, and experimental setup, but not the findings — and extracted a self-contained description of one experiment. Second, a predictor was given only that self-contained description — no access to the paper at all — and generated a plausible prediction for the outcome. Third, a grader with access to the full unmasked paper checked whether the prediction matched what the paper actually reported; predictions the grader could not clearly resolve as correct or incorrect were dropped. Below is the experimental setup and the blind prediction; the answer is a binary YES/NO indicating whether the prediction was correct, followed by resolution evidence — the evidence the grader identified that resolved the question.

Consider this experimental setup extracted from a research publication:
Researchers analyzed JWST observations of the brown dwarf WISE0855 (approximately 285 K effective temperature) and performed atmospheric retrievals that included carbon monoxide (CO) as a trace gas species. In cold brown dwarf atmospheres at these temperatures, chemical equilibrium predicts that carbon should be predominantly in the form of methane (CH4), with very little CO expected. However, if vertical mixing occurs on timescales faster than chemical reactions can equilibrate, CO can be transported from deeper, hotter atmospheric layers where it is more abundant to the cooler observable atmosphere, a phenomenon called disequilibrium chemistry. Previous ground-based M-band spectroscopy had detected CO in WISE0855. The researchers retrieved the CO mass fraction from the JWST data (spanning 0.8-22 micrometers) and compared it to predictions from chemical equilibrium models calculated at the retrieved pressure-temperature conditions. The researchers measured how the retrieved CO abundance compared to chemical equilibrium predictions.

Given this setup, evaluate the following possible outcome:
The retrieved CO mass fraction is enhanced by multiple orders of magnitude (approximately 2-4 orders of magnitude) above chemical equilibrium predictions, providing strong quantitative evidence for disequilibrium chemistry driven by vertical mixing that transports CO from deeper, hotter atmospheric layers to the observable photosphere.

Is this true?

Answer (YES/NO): NO